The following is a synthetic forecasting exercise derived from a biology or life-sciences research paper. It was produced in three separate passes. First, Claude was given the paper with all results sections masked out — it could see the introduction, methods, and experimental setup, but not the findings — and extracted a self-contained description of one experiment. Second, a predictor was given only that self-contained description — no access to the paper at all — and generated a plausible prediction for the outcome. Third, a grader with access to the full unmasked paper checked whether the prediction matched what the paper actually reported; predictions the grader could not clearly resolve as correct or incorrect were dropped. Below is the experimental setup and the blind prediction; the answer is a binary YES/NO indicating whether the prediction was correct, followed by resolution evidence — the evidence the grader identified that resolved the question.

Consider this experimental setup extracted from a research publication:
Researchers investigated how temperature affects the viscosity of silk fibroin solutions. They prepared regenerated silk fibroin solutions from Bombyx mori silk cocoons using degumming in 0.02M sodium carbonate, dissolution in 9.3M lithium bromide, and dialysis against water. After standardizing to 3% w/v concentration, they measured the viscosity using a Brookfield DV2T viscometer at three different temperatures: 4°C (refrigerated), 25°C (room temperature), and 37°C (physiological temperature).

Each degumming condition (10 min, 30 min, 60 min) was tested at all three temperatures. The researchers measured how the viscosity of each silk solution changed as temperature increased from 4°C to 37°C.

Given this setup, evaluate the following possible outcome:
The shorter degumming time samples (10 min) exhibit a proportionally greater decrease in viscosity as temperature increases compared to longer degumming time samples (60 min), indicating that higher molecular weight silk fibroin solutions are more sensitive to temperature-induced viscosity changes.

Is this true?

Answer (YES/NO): NO